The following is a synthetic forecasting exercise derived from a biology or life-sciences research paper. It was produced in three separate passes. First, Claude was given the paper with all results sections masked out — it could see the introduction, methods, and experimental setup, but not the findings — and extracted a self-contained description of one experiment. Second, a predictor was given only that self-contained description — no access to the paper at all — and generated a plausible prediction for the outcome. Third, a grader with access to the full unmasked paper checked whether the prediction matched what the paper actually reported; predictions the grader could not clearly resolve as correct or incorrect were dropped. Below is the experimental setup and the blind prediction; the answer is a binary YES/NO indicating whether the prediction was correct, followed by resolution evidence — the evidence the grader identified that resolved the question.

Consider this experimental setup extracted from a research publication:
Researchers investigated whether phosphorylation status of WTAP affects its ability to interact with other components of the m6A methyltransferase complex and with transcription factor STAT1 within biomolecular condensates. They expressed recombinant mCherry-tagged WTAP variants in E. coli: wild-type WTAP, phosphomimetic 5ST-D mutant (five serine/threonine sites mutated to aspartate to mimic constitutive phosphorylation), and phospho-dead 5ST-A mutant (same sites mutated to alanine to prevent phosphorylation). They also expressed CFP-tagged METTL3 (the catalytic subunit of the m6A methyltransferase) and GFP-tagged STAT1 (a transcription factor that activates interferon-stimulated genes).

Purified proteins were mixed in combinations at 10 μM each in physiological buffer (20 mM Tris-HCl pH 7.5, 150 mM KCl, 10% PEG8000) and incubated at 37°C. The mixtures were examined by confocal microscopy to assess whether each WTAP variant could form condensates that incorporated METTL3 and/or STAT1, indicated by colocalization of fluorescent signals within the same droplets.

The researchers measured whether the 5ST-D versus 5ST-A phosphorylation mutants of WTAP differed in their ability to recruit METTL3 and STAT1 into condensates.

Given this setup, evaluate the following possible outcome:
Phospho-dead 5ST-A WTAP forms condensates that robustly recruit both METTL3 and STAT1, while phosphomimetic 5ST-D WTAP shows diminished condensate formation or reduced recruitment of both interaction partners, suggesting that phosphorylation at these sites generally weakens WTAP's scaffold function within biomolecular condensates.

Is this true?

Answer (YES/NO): YES